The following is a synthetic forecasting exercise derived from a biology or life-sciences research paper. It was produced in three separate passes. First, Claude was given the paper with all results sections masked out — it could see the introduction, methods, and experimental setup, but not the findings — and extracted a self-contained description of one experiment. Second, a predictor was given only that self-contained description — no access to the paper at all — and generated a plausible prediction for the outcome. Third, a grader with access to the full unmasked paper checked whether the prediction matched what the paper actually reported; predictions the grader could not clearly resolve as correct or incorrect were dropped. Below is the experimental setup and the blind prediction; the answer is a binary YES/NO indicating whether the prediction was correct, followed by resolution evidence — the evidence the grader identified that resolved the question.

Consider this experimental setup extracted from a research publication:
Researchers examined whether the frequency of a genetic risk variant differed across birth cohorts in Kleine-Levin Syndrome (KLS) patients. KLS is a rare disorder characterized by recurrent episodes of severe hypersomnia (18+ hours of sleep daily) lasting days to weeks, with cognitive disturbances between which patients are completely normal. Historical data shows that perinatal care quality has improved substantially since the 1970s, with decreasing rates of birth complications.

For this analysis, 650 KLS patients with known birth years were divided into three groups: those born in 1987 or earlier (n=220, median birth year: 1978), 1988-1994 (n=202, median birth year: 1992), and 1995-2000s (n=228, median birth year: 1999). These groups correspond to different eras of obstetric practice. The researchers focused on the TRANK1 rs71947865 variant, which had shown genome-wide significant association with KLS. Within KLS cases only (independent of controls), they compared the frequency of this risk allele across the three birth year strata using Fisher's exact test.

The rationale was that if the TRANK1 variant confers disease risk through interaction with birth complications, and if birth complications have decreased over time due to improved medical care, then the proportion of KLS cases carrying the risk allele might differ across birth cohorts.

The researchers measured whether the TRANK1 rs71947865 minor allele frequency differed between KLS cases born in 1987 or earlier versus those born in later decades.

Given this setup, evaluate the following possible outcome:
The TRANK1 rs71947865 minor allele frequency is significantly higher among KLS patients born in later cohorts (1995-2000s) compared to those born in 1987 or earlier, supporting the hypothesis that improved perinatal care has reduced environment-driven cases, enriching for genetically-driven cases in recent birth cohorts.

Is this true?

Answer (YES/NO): NO